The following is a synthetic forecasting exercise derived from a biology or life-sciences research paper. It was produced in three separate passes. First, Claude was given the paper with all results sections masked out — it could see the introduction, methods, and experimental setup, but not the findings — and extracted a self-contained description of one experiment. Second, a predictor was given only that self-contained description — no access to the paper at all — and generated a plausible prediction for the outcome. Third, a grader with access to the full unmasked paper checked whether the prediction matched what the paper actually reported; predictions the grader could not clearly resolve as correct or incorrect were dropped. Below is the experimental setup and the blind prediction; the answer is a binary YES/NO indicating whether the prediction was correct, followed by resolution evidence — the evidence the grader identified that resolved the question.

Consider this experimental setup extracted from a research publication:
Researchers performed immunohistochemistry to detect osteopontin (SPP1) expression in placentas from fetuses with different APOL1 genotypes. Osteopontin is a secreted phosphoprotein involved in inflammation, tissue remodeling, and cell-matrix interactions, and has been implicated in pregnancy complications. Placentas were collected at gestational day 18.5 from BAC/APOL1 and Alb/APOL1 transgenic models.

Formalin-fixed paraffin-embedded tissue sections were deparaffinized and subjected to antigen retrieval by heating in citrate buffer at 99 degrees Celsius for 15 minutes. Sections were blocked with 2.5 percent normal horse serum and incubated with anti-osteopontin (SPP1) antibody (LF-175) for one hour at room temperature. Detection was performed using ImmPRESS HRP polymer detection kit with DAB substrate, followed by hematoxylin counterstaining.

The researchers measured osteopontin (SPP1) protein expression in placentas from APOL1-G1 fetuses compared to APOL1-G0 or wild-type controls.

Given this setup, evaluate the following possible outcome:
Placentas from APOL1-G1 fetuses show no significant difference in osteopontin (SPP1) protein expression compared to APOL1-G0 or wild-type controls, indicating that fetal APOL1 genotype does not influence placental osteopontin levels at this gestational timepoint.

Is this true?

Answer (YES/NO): NO